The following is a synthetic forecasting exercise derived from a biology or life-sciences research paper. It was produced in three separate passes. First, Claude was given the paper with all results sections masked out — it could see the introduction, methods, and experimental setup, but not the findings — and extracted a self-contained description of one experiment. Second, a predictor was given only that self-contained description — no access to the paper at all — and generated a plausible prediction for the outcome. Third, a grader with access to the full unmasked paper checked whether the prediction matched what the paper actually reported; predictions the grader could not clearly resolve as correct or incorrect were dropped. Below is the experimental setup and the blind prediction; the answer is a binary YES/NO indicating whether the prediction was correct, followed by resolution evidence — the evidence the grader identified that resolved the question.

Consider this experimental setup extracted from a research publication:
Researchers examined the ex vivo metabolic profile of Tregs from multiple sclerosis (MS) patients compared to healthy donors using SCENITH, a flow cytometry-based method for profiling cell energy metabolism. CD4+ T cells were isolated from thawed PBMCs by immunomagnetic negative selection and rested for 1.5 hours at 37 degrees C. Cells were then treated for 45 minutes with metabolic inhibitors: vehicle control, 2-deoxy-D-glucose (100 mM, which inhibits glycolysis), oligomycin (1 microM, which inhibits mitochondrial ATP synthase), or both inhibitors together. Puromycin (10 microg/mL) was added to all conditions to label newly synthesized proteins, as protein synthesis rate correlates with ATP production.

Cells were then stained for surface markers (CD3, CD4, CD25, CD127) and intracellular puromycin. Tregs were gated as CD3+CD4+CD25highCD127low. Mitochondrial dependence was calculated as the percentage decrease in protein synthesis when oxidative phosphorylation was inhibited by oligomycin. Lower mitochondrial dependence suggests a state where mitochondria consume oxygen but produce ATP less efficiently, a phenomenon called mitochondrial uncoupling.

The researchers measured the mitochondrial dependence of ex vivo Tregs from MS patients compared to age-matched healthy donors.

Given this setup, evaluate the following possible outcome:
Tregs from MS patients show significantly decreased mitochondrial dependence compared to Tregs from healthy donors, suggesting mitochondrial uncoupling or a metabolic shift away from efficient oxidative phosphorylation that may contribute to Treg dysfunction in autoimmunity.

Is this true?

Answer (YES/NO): NO